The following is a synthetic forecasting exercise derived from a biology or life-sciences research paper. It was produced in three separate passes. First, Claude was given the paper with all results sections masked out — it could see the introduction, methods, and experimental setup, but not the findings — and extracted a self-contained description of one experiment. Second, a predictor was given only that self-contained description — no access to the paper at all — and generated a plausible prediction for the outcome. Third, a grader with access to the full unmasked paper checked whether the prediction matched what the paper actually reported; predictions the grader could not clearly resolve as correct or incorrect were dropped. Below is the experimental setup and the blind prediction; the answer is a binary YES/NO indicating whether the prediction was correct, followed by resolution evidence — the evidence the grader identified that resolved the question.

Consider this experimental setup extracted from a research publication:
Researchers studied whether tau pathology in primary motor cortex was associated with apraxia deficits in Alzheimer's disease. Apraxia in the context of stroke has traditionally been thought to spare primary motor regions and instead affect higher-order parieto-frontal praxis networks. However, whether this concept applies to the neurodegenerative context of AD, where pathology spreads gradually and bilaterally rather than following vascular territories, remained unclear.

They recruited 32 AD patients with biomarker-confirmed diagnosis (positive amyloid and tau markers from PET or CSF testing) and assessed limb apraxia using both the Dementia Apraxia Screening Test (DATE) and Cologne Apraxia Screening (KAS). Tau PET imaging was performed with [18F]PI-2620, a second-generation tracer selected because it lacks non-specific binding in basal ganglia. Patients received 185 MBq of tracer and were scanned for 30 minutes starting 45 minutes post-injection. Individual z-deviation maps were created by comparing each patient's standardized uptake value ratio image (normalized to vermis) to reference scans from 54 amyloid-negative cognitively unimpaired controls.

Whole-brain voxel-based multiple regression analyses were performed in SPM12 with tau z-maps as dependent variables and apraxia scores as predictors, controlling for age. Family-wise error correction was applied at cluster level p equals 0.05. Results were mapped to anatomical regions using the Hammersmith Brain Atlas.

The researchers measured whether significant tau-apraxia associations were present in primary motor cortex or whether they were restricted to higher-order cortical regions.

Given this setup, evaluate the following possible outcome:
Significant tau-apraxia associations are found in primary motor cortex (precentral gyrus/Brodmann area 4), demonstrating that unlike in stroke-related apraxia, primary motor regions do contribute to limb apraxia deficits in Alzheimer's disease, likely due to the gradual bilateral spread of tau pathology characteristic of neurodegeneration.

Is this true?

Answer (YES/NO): NO